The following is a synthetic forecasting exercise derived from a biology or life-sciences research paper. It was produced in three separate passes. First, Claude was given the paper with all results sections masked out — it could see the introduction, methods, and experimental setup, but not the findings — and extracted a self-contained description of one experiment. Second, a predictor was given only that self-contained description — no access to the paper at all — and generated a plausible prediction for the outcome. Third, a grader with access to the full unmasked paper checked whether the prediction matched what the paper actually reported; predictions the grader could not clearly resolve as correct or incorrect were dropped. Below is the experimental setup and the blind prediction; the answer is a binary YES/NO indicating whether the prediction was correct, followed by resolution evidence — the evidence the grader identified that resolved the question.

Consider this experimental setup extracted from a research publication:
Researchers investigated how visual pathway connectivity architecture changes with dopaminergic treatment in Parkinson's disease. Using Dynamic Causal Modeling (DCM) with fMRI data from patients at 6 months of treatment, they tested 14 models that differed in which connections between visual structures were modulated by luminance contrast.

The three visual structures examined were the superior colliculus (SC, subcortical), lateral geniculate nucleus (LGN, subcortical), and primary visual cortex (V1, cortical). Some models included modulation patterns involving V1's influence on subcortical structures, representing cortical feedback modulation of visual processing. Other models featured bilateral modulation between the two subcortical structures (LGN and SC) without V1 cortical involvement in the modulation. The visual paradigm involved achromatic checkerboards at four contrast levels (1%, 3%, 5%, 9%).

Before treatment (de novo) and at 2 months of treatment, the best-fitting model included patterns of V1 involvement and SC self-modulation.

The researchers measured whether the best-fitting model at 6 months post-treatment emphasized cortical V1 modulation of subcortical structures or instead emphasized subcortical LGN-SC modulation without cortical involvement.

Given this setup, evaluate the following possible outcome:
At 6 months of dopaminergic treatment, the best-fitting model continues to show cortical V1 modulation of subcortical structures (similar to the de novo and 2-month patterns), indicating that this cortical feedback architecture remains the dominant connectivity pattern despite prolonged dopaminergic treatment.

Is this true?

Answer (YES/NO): NO